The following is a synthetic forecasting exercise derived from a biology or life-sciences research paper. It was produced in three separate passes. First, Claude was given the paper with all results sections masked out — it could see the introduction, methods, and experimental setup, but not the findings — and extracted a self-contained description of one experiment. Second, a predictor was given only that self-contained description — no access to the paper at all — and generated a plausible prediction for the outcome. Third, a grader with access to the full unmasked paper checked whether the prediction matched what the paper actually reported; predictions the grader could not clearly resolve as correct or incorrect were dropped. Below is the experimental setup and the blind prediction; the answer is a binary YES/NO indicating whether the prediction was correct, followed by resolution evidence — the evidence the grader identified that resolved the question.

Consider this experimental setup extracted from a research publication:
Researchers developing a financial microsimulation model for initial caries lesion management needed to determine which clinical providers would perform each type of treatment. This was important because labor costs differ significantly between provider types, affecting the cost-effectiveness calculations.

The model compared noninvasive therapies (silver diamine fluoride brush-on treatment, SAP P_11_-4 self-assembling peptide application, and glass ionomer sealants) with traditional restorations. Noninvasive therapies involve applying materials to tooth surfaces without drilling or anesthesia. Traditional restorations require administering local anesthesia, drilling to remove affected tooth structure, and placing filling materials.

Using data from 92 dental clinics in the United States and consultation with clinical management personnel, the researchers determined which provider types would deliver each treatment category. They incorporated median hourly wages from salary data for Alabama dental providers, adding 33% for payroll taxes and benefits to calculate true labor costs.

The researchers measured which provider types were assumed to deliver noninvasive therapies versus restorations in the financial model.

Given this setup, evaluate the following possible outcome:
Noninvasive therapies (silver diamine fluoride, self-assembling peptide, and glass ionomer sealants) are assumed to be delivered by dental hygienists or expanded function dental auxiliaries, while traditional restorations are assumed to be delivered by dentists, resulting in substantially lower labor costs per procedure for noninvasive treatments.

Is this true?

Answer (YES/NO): YES